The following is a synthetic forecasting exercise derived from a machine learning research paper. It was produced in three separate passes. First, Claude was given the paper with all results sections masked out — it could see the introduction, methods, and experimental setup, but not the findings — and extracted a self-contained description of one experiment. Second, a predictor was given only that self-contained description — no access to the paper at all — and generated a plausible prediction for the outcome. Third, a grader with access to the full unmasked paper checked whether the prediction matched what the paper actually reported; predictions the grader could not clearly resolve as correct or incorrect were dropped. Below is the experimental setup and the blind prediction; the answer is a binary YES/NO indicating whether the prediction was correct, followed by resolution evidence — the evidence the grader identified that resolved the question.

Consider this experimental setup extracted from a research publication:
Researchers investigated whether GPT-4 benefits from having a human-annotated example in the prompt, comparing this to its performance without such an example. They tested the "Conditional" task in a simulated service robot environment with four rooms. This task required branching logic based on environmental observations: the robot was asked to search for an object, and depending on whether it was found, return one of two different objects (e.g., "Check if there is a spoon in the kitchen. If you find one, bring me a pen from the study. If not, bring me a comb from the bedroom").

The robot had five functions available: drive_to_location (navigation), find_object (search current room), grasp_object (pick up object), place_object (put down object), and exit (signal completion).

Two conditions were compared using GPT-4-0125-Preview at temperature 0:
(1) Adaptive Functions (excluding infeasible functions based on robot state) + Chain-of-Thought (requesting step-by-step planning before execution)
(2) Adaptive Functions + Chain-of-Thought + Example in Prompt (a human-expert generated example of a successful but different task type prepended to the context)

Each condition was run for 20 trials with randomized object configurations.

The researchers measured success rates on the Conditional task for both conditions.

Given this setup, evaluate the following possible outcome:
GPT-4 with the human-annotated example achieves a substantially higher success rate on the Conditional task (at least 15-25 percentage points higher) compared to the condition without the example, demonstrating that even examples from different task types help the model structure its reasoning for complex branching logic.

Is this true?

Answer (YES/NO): YES